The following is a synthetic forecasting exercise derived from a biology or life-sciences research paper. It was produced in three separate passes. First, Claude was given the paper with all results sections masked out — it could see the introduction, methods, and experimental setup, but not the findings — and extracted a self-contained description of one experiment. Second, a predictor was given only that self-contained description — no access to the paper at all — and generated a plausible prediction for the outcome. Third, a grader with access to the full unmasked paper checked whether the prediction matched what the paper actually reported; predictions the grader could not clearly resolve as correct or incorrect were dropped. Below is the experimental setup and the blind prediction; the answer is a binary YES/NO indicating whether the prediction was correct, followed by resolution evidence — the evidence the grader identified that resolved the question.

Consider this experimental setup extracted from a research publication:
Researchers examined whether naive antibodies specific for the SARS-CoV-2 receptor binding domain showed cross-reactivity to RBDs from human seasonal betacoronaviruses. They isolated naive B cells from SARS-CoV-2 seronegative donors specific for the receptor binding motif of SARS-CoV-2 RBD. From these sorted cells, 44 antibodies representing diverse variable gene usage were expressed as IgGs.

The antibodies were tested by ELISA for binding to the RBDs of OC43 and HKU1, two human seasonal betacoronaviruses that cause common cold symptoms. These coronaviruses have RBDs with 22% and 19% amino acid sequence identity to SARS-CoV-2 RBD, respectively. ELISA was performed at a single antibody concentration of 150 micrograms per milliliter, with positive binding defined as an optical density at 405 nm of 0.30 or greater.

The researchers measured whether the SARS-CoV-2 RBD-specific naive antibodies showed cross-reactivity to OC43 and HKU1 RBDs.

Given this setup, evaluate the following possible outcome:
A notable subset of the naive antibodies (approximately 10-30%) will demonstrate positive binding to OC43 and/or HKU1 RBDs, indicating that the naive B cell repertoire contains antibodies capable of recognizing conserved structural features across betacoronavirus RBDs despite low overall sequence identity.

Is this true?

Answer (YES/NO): NO